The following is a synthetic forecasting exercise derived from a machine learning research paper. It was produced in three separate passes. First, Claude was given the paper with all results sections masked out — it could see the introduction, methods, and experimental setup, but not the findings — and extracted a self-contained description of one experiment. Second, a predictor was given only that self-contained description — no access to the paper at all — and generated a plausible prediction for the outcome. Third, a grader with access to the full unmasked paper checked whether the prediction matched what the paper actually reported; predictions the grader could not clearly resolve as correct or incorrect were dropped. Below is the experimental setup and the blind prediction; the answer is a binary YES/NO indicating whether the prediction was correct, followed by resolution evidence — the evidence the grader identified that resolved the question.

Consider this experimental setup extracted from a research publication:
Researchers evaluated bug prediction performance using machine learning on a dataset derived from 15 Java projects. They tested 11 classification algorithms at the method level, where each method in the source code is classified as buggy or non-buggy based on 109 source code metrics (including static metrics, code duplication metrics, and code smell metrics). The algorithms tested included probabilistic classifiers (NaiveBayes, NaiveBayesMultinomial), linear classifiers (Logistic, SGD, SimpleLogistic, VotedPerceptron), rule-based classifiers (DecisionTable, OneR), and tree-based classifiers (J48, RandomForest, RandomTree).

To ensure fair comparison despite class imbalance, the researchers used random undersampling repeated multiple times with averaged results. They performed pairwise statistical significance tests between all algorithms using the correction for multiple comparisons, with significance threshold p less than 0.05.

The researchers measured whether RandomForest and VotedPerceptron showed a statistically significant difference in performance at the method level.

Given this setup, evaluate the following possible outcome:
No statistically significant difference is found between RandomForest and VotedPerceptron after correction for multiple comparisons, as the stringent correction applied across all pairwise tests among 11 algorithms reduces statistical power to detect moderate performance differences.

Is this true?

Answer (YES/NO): NO